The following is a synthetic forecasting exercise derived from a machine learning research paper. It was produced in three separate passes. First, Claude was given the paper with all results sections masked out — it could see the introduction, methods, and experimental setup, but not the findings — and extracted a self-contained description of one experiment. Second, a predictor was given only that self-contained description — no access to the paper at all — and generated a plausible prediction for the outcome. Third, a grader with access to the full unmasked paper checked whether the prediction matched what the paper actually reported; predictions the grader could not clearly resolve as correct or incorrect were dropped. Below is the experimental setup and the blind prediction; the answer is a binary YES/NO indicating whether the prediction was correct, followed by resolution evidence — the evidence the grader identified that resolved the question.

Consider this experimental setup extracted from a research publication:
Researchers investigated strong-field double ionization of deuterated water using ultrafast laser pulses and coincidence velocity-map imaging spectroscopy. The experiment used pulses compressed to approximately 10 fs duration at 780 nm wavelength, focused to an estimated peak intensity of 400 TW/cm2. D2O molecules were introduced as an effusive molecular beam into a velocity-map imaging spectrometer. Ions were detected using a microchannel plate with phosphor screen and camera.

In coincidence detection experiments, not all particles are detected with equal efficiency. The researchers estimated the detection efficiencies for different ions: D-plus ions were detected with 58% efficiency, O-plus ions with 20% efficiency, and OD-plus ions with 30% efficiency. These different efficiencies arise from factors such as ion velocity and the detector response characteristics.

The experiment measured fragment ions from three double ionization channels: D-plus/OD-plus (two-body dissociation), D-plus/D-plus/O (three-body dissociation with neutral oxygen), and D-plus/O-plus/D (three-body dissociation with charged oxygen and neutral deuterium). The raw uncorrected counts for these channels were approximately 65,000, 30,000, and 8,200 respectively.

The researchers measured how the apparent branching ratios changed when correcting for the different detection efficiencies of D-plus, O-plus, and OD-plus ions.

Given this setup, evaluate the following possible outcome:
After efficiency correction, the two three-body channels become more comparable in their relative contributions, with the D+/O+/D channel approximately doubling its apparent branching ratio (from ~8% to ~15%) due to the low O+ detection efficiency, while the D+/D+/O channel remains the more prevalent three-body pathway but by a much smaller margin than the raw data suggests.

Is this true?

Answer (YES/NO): NO